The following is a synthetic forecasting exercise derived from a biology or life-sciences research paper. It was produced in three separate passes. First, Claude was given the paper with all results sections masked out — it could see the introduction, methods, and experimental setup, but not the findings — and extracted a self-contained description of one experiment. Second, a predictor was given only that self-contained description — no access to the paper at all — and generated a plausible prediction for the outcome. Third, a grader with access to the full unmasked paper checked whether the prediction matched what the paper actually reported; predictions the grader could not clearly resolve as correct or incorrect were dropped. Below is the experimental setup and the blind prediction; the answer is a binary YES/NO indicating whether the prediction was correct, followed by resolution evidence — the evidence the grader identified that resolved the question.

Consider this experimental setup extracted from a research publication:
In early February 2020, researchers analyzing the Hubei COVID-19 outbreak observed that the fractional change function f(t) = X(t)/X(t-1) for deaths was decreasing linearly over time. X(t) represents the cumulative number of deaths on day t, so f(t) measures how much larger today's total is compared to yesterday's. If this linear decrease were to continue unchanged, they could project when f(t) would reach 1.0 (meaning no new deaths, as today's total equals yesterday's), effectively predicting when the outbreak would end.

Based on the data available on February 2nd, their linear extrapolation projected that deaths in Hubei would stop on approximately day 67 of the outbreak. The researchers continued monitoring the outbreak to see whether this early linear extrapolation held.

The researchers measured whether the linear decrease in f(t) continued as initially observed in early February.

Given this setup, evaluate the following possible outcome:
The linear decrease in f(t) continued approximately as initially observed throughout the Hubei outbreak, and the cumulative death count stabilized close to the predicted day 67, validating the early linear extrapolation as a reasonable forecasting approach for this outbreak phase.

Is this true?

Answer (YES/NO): NO